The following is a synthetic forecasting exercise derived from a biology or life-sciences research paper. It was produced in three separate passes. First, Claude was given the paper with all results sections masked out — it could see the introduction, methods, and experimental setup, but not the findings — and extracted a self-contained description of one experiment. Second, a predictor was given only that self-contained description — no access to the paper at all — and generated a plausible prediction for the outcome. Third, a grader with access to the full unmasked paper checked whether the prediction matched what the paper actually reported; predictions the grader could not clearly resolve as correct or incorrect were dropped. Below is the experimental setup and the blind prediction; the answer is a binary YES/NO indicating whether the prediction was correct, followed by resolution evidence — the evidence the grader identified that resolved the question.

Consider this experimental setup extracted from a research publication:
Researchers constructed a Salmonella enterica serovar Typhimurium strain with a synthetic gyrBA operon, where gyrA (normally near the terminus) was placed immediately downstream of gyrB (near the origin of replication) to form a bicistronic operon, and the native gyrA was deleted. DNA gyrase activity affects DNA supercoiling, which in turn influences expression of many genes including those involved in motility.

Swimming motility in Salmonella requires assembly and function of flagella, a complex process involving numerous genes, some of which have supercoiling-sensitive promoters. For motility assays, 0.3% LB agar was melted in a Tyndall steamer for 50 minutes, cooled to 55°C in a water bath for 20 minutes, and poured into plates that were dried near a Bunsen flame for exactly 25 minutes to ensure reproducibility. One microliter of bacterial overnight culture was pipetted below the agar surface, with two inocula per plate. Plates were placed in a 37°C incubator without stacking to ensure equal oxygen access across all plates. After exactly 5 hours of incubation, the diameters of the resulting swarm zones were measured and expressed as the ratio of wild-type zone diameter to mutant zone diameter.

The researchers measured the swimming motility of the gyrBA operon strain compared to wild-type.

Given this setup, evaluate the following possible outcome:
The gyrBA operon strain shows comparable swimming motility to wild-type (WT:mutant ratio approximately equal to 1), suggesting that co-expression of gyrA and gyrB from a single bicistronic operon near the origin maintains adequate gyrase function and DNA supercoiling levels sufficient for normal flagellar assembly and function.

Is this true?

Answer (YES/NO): NO